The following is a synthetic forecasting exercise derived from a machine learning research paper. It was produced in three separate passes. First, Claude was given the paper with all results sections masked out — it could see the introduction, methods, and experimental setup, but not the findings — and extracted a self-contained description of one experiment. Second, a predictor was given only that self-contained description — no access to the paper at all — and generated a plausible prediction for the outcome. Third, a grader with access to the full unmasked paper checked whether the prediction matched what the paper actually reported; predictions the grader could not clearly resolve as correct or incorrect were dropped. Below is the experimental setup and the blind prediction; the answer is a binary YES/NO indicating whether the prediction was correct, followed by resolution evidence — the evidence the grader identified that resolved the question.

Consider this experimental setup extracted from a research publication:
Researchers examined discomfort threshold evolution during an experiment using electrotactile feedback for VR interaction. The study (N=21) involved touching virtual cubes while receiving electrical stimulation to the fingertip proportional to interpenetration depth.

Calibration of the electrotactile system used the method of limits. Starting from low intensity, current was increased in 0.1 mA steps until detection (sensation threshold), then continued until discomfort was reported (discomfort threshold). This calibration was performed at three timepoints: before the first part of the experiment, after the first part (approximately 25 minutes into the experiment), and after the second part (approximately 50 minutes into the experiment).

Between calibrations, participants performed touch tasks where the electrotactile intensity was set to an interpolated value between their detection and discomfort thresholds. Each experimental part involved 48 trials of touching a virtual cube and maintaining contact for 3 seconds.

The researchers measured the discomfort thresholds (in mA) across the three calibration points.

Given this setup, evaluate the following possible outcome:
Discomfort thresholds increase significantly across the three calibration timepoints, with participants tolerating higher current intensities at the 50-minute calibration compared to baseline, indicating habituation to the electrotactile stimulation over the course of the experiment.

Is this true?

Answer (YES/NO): NO